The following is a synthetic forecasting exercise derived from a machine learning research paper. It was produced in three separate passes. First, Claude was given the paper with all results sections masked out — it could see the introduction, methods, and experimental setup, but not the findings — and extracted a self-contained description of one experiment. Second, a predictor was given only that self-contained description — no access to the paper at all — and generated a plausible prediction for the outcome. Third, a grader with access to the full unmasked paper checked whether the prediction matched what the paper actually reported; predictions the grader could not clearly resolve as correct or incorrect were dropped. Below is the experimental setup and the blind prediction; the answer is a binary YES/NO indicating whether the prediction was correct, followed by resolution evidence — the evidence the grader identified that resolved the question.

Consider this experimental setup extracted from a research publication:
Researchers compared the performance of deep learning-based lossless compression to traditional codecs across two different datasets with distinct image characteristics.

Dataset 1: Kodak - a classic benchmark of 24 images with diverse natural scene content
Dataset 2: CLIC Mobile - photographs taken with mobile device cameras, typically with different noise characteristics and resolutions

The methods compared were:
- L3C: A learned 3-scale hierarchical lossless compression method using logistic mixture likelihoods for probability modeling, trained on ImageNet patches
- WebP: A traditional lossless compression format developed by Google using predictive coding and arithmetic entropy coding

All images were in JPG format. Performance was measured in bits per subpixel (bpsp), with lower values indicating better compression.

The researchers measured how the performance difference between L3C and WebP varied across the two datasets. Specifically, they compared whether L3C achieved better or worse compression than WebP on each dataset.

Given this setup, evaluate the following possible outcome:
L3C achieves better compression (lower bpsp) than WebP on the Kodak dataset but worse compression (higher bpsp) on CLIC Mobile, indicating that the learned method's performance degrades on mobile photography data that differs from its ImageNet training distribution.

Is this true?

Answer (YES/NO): NO